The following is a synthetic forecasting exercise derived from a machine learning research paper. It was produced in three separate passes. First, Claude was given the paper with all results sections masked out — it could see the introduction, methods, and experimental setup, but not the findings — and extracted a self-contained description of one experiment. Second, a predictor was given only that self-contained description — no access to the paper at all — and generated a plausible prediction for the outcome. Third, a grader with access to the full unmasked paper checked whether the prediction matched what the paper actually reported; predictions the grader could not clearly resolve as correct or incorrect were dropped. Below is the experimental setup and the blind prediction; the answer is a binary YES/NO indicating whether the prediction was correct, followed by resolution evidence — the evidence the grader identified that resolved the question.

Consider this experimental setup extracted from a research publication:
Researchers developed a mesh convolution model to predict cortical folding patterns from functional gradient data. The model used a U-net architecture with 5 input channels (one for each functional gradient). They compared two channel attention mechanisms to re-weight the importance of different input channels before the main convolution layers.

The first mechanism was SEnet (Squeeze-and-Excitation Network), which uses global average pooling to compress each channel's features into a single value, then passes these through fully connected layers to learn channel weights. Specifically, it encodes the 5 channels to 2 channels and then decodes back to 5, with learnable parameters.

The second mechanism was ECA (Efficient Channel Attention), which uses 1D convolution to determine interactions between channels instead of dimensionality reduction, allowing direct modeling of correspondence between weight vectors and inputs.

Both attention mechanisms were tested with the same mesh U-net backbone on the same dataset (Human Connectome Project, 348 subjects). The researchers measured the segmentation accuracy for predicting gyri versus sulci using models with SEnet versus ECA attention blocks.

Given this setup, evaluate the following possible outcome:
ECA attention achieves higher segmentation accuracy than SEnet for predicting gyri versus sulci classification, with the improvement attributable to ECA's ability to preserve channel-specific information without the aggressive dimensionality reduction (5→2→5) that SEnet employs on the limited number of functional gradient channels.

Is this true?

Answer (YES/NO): NO